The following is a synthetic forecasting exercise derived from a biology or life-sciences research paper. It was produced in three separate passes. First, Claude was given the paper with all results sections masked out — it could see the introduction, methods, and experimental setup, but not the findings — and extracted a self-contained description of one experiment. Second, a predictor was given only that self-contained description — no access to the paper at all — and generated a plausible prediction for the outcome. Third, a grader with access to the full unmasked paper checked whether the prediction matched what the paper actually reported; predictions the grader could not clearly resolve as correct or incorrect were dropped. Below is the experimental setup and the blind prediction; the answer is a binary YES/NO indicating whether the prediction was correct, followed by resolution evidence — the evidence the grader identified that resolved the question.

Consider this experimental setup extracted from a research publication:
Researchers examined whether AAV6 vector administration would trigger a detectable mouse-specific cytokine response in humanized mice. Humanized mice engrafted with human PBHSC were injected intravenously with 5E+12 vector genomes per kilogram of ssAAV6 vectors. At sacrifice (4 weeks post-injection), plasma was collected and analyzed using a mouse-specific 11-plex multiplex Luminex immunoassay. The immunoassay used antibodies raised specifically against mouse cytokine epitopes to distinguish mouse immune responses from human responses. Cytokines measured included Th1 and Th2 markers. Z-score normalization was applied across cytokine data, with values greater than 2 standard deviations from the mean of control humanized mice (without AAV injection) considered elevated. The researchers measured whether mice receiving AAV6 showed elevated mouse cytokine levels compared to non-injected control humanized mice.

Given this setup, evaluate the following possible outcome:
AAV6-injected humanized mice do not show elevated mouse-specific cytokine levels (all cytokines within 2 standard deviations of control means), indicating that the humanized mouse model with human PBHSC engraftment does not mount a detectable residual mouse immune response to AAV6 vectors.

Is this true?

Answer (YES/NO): NO